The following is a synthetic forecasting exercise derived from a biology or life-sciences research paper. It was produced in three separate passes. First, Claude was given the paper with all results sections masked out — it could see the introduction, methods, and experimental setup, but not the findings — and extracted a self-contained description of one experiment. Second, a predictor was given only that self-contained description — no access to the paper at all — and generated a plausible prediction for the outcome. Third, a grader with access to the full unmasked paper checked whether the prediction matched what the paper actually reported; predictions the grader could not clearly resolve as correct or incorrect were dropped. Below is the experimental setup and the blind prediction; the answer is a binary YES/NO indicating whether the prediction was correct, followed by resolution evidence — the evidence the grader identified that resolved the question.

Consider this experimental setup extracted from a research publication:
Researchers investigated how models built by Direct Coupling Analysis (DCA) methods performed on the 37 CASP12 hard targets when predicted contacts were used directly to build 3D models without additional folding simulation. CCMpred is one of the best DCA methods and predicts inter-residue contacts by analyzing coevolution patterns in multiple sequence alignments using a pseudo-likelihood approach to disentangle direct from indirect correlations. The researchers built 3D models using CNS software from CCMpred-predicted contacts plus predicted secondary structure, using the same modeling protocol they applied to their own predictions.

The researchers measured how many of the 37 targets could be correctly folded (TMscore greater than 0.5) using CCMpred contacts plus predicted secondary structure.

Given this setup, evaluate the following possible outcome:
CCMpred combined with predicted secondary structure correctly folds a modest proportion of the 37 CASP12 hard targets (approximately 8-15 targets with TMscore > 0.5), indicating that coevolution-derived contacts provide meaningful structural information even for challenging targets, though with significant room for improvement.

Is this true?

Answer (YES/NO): NO